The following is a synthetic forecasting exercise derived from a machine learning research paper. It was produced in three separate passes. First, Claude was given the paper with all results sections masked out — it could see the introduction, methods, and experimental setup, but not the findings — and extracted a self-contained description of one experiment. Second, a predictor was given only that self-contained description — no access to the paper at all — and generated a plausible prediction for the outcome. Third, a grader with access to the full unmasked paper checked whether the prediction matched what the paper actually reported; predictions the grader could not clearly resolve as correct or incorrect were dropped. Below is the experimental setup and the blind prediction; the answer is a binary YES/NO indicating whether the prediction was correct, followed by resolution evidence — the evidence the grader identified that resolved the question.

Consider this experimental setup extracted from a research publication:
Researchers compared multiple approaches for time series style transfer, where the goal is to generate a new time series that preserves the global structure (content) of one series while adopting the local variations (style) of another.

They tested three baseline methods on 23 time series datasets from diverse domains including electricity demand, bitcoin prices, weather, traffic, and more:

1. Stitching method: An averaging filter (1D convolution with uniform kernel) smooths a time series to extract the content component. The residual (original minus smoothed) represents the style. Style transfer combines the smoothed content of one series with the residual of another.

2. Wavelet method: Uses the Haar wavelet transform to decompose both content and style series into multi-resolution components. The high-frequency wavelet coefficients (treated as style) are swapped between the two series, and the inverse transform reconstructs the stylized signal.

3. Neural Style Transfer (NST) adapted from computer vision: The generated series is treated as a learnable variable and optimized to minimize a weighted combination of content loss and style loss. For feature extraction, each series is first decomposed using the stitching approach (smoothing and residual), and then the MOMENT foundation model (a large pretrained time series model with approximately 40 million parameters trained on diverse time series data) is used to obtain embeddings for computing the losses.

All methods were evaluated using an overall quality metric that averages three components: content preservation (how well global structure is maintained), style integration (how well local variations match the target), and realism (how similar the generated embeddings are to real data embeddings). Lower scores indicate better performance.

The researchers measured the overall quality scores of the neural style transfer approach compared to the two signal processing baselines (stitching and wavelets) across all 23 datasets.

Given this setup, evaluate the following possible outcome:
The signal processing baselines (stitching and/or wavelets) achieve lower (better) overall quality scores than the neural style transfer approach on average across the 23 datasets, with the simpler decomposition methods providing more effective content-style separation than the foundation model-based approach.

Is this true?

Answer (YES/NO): YES